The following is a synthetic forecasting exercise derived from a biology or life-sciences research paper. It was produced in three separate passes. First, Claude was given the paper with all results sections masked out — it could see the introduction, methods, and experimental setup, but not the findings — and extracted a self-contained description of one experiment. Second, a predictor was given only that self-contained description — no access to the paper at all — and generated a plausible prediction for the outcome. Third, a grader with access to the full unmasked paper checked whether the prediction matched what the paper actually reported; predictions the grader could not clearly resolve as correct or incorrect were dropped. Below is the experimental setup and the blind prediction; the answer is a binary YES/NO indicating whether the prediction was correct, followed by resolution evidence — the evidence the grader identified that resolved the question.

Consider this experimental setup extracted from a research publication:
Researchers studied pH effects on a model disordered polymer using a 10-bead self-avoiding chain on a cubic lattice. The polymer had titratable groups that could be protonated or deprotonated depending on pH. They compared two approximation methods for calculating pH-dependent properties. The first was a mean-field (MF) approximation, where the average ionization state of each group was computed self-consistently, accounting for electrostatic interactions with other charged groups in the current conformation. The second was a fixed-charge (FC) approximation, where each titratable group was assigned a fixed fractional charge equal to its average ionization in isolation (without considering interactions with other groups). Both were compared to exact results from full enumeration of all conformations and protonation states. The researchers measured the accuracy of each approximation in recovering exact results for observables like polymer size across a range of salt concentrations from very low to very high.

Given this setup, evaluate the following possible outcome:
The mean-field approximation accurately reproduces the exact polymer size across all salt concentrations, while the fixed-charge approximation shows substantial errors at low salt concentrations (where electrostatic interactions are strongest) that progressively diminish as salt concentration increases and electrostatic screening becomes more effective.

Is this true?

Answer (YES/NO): NO